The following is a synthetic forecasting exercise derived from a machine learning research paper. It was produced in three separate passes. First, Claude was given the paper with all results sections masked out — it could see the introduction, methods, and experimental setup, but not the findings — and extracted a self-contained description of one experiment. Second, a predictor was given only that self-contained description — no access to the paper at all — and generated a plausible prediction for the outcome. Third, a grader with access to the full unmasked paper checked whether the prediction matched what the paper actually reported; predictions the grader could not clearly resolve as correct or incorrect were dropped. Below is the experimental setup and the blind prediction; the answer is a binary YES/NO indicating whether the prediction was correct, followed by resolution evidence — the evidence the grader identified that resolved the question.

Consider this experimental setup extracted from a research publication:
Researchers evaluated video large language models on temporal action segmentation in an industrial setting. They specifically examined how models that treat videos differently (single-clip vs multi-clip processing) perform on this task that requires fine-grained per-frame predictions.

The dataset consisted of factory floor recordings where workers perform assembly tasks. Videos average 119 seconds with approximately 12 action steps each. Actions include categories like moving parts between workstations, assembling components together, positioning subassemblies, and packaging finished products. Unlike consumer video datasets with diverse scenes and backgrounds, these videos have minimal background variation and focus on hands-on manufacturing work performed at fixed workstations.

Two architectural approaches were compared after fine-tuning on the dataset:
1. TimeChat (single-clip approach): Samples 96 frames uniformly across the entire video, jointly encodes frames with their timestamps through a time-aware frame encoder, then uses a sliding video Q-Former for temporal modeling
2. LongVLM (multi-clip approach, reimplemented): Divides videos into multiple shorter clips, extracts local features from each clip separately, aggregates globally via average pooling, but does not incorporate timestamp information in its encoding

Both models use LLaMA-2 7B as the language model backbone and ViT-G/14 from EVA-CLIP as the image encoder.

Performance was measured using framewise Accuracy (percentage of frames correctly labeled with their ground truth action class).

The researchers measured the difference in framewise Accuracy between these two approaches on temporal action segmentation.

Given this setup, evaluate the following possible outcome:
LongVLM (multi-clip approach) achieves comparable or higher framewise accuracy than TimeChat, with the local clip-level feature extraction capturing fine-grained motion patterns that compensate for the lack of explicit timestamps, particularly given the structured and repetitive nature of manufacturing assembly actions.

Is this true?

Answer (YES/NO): YES